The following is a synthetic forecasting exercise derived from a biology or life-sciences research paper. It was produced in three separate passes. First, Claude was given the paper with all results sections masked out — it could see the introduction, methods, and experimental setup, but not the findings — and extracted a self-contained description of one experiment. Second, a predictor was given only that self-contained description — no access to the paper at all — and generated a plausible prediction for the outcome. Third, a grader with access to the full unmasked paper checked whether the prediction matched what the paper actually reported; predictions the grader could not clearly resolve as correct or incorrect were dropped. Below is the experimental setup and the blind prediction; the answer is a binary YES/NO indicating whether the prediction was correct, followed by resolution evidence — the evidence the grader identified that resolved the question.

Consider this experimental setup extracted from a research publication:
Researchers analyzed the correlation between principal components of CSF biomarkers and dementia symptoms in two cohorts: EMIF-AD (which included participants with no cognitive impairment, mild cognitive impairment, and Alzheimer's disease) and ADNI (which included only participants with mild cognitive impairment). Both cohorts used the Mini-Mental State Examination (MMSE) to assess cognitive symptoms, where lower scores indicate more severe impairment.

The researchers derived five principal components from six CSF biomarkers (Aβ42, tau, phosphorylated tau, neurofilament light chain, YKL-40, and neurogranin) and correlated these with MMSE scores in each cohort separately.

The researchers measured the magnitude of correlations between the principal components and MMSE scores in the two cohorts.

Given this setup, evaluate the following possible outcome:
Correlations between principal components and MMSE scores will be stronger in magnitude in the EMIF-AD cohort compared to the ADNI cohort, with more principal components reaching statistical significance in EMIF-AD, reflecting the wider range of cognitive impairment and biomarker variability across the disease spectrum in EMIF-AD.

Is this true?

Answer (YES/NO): NO